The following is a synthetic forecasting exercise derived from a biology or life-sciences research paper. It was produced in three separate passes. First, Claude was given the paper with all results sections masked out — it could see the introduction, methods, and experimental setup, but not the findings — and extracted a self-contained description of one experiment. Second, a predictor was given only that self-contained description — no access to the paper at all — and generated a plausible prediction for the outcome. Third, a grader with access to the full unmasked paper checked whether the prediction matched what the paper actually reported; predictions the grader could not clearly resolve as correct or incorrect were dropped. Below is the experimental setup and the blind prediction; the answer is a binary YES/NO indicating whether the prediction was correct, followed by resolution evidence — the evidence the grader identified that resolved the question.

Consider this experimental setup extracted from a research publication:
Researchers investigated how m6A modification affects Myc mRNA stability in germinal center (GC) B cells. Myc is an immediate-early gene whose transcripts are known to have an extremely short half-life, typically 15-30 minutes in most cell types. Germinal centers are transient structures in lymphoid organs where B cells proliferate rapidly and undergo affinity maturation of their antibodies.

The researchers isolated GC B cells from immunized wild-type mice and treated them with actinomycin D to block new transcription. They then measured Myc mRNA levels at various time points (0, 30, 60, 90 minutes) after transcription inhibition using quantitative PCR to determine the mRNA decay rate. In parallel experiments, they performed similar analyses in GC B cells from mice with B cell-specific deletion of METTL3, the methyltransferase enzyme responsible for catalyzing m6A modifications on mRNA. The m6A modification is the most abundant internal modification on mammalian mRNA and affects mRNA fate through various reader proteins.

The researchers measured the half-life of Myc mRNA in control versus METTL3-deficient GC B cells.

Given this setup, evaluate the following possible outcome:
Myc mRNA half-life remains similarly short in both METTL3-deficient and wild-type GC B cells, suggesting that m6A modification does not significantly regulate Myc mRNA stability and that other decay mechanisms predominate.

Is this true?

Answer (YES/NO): NO